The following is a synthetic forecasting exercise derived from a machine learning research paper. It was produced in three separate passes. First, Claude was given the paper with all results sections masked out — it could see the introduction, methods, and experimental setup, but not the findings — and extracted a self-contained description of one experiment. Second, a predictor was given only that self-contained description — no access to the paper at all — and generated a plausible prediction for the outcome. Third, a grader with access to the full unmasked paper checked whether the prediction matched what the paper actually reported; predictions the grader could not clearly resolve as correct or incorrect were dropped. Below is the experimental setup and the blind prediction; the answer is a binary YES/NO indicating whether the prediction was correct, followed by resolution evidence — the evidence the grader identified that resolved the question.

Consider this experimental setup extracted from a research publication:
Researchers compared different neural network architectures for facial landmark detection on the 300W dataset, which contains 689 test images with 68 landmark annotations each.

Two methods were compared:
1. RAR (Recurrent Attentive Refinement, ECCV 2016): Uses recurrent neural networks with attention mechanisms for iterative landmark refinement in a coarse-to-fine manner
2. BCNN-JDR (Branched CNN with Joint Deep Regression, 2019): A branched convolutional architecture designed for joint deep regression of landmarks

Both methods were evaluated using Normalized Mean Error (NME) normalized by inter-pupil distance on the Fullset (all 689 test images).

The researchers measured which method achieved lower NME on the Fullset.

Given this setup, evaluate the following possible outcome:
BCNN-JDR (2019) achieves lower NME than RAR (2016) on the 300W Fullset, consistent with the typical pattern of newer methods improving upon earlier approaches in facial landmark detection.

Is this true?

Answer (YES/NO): YES